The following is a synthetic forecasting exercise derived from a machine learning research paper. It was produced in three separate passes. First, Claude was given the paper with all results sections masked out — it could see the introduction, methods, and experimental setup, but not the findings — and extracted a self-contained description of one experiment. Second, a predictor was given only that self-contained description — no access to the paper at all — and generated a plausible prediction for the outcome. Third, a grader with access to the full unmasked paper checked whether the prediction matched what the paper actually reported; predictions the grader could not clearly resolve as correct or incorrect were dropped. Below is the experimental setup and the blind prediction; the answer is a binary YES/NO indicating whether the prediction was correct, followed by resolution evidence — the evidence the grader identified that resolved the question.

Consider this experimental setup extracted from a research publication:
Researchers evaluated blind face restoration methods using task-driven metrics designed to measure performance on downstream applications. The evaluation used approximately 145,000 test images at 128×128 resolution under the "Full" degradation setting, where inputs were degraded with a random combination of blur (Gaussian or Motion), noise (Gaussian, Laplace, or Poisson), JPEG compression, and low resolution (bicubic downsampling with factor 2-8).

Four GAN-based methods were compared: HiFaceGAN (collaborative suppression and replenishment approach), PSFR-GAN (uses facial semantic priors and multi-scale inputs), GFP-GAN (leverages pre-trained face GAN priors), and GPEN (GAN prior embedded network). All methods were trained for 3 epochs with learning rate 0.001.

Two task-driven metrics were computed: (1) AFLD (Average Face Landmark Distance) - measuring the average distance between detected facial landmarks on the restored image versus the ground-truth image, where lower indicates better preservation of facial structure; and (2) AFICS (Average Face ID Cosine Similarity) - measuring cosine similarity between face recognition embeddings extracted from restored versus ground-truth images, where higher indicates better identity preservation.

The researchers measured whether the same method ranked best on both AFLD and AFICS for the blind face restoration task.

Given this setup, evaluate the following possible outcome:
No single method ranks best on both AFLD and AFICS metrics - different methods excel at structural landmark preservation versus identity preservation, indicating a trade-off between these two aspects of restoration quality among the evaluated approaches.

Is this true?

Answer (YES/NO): YES